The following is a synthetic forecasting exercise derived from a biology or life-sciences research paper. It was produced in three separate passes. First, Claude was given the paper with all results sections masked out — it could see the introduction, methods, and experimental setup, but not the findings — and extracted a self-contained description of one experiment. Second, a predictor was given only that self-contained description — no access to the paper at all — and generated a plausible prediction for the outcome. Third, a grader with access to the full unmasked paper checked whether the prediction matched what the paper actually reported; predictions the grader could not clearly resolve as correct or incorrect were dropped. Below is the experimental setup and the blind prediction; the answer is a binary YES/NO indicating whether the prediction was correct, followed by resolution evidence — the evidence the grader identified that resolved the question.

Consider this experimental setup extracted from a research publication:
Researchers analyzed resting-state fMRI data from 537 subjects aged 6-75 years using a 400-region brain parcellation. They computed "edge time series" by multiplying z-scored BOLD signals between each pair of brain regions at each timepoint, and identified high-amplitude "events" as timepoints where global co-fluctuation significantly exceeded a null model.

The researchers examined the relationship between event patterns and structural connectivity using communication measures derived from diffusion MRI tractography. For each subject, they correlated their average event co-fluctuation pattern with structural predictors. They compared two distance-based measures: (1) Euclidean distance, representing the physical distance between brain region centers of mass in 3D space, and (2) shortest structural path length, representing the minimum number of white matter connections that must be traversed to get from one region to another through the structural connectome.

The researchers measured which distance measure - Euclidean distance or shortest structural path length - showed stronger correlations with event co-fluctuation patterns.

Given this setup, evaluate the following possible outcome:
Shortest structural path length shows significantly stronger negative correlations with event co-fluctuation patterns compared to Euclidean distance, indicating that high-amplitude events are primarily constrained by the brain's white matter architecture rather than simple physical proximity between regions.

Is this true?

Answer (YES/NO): NO